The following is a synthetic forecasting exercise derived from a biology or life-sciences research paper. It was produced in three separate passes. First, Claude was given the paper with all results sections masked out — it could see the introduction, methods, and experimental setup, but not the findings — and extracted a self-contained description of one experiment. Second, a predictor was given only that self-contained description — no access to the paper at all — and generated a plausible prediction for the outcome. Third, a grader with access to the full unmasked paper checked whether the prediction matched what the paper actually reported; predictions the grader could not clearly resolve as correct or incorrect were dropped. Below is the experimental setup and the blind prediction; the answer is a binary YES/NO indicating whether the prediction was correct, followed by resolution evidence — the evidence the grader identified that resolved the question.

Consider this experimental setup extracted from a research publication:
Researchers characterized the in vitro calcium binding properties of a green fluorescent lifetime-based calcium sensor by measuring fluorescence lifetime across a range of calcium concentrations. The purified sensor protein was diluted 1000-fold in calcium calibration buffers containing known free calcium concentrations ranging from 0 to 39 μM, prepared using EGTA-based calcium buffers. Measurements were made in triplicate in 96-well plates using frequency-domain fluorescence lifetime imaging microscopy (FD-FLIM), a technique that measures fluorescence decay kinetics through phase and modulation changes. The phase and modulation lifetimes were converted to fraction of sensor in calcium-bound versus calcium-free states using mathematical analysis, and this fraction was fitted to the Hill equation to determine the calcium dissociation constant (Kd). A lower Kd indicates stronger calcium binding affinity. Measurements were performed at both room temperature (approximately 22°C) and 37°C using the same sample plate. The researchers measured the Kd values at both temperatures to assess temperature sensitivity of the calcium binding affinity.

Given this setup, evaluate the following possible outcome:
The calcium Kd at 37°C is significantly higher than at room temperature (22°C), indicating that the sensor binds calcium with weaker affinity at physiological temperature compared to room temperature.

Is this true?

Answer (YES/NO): NO